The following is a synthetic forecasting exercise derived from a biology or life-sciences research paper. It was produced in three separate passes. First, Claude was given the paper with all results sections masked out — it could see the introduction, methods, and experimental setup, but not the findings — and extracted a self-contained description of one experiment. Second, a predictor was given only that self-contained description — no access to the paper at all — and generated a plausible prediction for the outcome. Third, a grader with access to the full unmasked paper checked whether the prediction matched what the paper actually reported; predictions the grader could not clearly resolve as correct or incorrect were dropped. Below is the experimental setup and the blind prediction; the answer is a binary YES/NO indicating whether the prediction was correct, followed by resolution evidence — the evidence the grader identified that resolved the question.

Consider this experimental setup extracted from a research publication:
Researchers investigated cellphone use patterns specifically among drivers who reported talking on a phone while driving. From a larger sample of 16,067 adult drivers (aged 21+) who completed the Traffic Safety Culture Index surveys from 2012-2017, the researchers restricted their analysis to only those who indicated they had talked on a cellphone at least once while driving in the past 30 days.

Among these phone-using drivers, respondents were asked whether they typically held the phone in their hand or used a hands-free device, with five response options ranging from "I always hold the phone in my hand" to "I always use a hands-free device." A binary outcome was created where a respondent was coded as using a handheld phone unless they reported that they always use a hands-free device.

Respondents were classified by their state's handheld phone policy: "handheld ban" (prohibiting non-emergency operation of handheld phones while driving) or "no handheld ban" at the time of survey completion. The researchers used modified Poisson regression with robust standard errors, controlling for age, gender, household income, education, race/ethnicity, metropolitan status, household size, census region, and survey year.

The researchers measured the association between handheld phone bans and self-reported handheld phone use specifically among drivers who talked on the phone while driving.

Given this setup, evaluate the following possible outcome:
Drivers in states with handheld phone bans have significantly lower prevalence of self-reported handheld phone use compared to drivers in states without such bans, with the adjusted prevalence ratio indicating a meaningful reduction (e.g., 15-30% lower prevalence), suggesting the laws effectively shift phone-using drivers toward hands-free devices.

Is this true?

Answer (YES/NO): YES